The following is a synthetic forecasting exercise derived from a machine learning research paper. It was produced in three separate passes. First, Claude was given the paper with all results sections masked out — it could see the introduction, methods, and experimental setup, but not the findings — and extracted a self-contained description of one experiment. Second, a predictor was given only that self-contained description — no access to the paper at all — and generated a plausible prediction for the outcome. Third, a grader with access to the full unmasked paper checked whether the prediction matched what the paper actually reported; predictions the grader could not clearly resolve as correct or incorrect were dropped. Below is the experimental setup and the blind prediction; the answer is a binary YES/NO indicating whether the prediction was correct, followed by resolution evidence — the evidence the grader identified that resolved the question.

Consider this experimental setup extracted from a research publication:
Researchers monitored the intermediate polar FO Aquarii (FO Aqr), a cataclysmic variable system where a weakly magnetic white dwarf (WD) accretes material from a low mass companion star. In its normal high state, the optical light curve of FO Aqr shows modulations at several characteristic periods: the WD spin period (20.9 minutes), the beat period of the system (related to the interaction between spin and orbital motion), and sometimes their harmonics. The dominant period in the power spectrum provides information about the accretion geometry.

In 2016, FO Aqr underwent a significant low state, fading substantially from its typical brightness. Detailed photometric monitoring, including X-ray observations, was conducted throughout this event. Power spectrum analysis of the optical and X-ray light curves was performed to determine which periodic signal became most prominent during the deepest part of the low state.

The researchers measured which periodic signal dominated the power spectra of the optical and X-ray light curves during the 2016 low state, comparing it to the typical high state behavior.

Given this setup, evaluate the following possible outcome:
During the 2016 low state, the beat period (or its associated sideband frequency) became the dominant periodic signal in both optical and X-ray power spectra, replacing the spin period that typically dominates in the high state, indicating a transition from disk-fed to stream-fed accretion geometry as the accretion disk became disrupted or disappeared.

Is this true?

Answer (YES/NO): NO